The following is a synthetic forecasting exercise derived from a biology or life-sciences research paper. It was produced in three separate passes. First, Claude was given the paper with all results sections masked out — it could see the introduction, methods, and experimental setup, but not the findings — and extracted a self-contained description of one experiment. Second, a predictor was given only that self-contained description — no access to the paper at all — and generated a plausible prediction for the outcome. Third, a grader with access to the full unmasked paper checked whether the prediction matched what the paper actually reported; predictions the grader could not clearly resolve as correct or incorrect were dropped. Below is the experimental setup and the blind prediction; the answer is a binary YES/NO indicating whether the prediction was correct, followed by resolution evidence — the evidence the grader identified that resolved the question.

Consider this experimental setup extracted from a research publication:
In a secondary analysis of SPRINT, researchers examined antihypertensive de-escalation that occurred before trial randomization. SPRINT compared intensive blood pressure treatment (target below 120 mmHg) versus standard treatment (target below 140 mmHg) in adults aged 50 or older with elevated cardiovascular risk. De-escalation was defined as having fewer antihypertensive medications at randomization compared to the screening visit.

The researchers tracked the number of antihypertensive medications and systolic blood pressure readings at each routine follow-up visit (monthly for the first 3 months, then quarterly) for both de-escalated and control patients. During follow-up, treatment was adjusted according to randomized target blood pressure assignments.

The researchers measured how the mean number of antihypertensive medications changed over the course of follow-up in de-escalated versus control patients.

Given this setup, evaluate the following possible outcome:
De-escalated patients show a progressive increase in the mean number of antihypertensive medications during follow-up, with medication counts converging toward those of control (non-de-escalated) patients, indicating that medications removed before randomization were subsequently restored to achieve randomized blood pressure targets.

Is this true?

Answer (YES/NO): NO